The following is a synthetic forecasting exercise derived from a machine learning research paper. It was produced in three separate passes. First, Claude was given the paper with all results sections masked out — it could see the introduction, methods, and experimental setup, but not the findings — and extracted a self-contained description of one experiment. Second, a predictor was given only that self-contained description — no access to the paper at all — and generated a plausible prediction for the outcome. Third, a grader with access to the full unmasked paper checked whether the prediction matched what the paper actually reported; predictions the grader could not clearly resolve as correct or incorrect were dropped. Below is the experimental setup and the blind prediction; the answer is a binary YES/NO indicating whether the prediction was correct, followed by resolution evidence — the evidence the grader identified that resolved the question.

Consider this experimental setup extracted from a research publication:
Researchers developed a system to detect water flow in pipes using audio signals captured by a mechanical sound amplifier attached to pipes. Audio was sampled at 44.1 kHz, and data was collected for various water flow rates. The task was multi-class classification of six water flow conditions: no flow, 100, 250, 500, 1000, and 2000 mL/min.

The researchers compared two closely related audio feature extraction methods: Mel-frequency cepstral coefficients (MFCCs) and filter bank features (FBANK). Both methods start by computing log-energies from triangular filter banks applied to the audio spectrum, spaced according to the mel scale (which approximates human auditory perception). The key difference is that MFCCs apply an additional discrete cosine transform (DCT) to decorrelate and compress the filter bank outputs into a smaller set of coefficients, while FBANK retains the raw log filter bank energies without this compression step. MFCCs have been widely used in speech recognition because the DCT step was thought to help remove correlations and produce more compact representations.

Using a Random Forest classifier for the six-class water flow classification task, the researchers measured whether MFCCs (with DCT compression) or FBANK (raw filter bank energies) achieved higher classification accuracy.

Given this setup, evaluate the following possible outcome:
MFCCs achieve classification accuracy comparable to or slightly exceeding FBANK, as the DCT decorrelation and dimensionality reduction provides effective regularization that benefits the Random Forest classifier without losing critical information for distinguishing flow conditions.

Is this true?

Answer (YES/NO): NO